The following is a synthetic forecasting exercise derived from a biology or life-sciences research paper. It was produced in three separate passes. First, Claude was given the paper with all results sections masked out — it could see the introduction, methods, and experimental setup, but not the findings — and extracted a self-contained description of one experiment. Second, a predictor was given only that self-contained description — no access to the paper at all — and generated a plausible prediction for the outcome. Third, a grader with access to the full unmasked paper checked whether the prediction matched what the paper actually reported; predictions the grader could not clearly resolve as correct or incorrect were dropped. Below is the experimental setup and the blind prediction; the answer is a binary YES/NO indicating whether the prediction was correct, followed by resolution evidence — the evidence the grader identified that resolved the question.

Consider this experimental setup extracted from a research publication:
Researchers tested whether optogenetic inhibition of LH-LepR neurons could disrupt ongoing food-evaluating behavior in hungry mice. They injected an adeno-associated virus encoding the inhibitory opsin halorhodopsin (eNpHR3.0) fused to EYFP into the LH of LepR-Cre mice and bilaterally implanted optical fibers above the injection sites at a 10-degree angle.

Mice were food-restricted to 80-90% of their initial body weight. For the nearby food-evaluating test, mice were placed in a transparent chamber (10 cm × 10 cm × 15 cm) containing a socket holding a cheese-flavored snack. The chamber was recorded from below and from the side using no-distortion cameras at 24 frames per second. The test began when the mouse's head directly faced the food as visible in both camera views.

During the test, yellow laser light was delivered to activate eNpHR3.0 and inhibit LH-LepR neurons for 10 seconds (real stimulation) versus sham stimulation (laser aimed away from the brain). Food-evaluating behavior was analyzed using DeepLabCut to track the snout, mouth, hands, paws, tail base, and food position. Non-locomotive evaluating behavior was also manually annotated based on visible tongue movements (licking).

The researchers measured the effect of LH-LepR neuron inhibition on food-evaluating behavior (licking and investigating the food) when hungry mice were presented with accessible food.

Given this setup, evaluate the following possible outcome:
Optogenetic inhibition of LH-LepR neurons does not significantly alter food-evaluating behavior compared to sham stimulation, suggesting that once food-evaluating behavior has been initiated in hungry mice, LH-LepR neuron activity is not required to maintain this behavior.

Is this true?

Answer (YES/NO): NO